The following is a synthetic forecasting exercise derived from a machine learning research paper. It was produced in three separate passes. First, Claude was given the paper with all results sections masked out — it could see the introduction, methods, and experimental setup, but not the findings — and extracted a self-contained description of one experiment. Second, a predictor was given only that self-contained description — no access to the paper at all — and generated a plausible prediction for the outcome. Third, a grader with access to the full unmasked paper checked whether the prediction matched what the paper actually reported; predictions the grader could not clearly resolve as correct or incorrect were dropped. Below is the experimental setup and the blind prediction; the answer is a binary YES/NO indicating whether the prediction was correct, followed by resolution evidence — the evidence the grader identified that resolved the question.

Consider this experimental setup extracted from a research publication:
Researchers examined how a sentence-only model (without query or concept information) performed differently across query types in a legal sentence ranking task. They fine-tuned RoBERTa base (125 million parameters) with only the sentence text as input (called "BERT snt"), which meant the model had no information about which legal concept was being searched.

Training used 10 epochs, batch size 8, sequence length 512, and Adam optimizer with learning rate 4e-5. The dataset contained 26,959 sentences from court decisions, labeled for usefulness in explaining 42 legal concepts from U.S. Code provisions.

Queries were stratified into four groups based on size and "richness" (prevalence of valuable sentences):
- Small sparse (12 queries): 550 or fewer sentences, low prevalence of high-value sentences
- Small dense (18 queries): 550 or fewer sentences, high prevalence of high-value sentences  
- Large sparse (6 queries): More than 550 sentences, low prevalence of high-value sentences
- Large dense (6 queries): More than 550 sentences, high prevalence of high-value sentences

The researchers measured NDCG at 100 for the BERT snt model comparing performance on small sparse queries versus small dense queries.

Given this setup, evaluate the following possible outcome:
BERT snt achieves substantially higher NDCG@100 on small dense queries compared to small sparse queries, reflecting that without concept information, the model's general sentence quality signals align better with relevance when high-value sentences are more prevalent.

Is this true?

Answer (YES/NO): YES